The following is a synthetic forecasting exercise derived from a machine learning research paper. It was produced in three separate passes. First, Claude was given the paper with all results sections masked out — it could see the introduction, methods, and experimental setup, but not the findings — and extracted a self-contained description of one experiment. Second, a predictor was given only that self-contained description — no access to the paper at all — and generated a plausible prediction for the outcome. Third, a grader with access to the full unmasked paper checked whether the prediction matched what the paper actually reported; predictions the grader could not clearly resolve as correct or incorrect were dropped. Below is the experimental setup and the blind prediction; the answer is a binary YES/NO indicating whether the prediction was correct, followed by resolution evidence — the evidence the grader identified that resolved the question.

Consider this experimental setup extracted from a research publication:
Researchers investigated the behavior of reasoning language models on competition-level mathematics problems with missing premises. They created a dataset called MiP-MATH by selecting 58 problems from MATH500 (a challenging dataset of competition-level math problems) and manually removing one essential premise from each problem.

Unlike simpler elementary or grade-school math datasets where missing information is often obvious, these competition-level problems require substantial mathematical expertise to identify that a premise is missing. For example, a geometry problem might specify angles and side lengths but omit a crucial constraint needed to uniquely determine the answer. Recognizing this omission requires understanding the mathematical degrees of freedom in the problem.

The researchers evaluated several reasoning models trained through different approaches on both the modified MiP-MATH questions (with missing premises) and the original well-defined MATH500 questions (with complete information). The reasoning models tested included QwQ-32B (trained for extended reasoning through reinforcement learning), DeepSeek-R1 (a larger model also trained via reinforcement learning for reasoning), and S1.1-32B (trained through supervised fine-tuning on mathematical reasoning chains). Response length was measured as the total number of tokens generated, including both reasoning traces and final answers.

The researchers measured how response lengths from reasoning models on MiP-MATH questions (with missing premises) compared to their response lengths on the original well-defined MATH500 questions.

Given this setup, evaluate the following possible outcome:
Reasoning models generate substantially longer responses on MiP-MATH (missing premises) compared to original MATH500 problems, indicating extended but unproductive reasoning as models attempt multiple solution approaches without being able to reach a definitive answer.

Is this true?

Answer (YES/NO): YES